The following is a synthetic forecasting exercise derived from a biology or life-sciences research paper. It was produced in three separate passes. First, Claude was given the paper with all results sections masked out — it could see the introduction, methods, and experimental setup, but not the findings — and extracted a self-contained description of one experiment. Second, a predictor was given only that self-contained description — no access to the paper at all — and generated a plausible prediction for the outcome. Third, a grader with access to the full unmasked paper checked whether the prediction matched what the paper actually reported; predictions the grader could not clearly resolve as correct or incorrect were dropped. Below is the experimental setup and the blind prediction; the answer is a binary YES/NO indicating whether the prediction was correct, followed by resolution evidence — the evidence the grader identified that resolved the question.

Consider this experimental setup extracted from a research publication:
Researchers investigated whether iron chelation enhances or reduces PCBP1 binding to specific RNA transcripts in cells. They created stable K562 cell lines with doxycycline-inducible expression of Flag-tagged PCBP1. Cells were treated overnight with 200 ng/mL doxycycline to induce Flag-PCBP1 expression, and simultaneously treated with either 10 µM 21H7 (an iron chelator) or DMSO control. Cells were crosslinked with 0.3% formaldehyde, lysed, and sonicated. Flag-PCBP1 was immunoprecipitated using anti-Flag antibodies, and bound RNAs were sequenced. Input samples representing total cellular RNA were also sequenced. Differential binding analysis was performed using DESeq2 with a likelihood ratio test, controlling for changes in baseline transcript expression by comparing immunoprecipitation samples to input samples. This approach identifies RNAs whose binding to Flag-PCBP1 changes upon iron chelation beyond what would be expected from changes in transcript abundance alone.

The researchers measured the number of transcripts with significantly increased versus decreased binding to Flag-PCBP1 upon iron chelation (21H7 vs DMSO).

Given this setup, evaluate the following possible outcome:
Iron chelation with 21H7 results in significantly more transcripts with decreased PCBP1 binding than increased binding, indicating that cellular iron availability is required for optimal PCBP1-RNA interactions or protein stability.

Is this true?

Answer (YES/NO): NO